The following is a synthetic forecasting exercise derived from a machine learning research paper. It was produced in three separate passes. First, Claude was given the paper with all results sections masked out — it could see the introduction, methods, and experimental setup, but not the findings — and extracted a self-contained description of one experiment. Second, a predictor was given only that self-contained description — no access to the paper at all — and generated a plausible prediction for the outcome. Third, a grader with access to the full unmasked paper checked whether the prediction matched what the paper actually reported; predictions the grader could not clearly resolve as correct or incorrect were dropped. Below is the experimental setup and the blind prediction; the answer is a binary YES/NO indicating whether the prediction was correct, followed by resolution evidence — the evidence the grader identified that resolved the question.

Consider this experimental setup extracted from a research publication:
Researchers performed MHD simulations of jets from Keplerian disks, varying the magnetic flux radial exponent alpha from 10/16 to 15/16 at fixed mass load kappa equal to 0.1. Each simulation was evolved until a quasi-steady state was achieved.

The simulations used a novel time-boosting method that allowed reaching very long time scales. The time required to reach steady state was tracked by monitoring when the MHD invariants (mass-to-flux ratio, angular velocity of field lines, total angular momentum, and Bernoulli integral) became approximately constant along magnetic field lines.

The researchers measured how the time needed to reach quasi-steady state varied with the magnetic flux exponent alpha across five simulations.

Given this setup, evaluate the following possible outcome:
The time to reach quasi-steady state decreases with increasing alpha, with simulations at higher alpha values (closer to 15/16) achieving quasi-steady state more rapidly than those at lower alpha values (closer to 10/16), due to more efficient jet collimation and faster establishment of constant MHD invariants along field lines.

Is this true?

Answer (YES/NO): NO